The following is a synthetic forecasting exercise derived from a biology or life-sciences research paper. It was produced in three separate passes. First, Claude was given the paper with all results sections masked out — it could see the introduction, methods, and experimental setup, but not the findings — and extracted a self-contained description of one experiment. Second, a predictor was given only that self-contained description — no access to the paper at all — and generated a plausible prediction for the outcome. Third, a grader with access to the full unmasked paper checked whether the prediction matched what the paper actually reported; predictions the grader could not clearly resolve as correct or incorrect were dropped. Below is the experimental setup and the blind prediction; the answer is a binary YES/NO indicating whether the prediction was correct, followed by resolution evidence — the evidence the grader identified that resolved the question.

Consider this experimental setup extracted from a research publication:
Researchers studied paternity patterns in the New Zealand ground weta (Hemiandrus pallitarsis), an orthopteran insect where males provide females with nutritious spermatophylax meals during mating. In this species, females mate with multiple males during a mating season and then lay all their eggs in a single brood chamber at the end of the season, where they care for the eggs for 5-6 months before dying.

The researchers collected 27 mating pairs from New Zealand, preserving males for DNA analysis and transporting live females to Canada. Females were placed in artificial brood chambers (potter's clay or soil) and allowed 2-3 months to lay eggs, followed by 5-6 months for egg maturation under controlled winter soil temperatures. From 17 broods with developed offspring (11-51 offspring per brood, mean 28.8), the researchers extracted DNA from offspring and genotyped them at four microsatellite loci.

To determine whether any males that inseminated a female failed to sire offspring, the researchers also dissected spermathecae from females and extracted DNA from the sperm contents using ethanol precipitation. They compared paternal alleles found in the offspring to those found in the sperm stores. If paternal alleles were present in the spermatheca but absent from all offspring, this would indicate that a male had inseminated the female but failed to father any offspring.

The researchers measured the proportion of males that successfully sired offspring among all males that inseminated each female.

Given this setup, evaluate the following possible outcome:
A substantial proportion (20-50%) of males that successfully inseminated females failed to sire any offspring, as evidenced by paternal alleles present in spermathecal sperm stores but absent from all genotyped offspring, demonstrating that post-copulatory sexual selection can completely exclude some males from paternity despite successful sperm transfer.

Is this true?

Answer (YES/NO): NO